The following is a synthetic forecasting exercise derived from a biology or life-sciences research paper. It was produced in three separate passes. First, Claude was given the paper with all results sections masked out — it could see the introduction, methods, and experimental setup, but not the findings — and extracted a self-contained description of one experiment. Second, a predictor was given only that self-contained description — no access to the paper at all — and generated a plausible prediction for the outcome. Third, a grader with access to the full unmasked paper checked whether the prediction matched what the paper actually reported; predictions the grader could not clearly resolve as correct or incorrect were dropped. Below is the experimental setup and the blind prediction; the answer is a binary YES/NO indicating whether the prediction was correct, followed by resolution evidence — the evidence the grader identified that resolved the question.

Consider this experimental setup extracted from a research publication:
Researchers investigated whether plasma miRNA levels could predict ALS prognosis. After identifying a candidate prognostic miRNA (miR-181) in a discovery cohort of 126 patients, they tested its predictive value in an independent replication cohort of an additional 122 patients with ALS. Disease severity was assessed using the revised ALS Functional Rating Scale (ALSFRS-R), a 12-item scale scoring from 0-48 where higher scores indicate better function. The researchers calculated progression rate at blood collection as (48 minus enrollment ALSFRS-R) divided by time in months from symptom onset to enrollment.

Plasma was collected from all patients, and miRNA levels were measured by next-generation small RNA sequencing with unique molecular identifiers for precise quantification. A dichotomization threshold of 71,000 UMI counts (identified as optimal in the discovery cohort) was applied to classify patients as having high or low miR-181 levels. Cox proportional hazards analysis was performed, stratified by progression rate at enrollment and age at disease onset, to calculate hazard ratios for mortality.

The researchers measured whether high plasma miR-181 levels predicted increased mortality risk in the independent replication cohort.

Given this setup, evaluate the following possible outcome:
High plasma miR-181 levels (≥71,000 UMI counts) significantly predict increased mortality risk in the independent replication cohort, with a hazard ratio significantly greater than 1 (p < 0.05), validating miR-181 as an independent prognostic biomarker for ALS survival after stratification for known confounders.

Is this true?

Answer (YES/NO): YES